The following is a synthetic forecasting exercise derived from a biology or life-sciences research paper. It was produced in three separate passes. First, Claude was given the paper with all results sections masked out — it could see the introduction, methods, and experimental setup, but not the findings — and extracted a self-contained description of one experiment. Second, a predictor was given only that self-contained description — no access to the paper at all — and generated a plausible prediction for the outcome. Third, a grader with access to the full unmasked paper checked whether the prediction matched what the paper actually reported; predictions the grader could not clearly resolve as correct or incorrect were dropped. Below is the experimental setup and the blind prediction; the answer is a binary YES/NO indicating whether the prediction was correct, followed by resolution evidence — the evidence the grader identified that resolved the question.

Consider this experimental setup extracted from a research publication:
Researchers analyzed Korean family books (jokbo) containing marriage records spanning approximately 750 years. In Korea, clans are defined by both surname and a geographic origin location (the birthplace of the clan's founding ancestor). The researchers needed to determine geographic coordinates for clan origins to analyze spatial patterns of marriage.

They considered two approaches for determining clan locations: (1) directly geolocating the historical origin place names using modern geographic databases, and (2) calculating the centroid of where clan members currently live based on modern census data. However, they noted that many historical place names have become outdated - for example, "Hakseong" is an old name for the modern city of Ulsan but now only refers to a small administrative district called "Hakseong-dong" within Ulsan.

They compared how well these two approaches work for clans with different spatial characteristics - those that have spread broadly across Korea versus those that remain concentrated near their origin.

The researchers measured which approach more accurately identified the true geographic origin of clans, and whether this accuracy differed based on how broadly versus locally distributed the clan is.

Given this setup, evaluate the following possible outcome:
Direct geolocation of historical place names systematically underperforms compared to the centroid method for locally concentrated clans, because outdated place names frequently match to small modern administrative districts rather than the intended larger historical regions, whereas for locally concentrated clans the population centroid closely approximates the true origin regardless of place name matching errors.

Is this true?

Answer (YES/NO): YES